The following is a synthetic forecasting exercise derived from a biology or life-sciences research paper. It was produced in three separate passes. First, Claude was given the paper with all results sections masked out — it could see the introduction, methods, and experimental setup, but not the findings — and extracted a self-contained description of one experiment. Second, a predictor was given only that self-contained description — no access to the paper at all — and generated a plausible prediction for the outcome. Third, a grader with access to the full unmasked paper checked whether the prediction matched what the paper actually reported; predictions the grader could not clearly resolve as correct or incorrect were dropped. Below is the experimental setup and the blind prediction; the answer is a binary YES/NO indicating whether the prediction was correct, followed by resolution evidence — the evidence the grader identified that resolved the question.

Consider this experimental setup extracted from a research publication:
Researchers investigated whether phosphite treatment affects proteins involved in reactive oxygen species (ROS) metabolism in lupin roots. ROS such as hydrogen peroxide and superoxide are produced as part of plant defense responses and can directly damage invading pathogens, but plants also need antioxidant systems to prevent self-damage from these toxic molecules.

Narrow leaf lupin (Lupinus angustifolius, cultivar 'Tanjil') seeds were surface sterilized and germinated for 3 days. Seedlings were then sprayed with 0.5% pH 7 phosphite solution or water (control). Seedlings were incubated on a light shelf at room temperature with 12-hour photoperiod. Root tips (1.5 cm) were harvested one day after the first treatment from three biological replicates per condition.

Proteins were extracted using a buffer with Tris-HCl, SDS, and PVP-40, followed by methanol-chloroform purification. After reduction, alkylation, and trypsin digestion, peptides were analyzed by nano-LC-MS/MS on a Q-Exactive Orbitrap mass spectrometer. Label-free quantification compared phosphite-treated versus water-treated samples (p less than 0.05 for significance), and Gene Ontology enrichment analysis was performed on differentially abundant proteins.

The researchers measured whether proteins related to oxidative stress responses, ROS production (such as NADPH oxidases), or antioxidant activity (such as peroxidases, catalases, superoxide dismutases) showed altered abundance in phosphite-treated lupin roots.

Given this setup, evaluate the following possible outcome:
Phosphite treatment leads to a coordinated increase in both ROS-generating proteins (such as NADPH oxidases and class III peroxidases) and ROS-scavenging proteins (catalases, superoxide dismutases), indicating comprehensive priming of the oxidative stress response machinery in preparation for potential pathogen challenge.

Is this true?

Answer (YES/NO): NO